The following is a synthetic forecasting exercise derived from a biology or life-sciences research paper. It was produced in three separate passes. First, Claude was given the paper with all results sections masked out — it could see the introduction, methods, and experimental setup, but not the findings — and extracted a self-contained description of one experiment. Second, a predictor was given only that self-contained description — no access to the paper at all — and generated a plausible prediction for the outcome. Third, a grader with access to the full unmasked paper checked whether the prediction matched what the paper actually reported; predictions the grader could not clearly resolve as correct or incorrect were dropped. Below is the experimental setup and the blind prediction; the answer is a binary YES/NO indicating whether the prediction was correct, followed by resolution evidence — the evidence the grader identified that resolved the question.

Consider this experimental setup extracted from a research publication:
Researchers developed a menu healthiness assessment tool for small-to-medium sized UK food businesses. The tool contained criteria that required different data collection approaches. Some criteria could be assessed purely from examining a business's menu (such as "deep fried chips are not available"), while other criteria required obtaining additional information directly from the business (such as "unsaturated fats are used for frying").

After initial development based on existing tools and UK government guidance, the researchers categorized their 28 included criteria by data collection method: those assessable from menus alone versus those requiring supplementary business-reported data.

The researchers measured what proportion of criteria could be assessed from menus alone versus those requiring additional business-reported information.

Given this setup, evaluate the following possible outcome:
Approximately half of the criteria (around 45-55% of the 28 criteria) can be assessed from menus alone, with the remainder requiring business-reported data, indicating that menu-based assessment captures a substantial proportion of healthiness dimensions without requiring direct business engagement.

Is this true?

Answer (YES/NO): NO